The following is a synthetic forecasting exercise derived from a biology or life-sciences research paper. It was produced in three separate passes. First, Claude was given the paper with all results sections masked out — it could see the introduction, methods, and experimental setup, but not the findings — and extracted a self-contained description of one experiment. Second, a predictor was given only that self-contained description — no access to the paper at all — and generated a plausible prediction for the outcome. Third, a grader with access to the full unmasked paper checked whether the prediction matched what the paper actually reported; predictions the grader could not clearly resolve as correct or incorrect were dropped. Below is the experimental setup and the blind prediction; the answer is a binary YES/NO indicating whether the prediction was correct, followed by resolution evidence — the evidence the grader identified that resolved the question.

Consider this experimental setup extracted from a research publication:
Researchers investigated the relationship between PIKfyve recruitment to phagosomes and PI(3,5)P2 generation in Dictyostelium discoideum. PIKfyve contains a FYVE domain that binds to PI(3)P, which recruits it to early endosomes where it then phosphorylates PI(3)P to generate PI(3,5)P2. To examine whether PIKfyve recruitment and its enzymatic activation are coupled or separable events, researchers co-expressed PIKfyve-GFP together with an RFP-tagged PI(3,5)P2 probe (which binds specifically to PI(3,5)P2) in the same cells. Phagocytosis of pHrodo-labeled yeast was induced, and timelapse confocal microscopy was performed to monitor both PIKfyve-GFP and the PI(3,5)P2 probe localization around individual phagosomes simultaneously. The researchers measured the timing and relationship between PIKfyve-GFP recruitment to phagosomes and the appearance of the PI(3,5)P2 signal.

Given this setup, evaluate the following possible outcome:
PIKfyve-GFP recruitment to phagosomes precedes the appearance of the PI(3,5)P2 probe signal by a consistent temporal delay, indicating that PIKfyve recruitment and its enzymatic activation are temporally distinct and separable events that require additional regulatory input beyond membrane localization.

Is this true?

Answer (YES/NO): YES